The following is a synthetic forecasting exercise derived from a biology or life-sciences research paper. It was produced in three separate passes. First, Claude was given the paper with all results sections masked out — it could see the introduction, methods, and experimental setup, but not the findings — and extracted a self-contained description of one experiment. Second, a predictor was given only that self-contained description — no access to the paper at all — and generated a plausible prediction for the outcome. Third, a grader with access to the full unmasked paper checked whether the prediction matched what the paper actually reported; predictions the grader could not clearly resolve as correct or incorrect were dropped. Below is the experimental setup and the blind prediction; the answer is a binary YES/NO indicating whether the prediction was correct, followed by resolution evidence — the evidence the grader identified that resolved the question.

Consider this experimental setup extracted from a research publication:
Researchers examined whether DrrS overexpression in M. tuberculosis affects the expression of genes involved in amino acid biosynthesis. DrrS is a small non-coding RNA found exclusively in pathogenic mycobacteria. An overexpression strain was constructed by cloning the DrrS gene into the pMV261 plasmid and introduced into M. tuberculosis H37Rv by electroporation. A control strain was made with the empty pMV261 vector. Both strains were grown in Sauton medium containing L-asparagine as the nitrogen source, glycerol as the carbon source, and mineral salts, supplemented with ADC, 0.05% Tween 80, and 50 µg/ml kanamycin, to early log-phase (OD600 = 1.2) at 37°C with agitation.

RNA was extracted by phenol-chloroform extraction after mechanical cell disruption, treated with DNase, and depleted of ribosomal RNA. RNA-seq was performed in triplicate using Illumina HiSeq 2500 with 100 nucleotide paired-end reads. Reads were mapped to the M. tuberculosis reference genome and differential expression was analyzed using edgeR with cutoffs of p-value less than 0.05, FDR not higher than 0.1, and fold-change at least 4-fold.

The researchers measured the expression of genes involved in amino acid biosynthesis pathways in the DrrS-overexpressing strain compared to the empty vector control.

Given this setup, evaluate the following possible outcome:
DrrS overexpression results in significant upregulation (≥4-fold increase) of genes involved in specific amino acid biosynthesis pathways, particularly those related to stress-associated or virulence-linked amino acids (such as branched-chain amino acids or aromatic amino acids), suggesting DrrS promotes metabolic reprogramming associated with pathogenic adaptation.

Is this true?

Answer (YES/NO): NO